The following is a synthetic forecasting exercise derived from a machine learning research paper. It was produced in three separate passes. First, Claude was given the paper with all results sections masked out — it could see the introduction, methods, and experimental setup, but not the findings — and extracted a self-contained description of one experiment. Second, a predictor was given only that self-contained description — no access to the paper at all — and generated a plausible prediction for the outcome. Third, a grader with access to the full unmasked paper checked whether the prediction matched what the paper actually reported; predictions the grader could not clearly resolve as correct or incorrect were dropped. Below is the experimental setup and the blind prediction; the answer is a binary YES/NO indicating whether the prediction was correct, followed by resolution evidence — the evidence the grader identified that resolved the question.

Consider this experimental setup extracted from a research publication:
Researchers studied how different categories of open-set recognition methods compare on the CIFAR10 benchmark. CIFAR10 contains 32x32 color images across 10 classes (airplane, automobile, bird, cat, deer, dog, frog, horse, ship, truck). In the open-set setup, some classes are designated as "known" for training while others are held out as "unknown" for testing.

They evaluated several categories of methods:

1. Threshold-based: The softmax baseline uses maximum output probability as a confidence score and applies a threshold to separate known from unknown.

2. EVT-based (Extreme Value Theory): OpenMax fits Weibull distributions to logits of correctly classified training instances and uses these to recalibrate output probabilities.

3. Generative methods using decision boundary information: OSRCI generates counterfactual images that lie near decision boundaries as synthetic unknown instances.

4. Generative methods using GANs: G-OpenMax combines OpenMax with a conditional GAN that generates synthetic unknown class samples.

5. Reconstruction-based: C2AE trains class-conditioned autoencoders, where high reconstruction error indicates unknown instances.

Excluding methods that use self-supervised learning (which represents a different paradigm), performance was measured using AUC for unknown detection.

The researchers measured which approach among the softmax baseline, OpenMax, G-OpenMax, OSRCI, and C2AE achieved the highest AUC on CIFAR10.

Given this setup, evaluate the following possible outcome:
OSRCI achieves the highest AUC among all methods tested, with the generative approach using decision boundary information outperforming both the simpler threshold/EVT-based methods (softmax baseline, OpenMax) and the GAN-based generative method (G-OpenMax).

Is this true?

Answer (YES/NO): NO